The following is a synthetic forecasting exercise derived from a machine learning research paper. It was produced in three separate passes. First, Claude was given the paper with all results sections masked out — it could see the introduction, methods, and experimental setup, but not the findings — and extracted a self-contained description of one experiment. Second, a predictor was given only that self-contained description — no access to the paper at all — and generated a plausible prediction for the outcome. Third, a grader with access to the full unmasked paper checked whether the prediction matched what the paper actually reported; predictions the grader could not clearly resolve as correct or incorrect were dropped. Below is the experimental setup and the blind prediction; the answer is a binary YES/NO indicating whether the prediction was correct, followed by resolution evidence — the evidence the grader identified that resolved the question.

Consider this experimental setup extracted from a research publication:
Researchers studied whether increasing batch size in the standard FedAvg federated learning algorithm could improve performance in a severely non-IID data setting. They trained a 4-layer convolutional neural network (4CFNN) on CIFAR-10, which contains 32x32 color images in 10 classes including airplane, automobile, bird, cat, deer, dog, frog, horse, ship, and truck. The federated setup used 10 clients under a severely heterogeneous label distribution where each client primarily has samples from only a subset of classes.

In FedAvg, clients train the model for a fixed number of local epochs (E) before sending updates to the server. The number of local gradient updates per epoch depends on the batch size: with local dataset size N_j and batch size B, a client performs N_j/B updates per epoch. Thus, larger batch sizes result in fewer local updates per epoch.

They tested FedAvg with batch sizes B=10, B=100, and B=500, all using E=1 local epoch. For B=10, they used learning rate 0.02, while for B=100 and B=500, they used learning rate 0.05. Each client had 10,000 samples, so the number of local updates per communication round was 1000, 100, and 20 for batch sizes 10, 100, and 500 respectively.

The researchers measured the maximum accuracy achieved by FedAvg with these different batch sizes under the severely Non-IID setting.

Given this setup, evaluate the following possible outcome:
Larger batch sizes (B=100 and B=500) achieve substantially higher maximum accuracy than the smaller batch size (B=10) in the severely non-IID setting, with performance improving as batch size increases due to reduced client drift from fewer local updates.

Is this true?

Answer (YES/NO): NO